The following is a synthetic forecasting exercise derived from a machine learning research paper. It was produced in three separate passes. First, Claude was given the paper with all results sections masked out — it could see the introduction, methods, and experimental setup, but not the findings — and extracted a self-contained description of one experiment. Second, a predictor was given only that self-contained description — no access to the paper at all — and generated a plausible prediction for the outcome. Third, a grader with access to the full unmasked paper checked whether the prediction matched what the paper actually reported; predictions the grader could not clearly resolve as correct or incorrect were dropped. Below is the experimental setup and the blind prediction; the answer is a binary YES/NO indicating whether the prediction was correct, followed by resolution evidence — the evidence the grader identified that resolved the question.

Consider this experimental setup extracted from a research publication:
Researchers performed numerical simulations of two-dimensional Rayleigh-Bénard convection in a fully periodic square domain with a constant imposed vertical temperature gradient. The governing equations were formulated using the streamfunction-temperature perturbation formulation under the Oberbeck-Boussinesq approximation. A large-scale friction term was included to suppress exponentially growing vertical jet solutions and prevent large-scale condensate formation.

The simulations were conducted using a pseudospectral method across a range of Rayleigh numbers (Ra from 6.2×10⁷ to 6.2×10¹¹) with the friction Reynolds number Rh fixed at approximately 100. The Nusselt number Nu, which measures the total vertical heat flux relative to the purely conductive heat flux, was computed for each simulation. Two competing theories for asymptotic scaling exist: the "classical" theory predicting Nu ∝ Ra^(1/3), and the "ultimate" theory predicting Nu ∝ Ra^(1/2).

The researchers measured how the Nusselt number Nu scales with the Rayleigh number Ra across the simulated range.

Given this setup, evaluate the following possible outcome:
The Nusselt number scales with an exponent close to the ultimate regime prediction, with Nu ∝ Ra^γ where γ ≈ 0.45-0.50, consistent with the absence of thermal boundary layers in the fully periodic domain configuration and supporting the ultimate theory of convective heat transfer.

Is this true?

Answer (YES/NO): YES